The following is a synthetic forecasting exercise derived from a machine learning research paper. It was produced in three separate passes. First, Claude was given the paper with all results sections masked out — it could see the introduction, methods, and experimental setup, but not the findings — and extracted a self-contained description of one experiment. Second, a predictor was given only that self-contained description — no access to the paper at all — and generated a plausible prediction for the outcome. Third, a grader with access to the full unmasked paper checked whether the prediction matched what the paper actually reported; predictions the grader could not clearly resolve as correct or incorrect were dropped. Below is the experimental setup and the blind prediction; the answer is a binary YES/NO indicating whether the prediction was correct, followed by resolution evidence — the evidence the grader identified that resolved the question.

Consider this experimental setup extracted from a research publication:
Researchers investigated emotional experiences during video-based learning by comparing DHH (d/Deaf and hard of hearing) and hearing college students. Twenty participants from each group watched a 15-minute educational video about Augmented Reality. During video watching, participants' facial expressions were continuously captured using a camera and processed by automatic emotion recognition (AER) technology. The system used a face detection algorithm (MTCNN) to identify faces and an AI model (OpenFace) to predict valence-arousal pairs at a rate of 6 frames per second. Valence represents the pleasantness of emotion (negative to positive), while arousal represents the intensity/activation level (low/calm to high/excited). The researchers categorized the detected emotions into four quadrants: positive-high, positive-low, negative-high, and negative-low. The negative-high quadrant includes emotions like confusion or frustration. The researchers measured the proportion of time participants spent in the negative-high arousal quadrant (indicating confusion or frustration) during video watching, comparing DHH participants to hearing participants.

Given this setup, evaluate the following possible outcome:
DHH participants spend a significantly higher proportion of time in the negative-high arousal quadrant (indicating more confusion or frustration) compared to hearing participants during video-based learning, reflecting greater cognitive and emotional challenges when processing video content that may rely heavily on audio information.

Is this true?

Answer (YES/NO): NO